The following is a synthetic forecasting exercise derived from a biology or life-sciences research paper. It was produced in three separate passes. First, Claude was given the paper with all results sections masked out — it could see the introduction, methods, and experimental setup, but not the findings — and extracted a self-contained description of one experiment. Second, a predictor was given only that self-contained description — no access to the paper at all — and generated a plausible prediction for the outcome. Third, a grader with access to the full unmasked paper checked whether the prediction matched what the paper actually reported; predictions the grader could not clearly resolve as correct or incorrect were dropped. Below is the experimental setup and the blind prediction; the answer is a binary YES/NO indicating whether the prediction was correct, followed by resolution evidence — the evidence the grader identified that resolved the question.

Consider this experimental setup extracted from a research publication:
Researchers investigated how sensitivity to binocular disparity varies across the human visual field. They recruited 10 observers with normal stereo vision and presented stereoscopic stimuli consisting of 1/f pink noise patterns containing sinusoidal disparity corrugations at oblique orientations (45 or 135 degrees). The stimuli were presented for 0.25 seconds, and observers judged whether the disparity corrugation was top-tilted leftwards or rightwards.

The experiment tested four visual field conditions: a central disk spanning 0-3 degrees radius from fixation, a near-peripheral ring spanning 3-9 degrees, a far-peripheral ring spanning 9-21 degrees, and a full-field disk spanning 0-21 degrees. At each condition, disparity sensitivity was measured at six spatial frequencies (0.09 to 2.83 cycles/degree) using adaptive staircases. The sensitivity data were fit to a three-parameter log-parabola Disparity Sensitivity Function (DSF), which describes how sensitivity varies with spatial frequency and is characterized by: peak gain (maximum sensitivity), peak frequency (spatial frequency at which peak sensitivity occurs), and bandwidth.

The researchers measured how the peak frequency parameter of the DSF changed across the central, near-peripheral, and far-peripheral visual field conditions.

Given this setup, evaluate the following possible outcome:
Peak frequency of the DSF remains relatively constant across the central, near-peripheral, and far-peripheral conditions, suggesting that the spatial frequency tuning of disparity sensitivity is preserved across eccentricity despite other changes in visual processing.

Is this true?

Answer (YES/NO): NO